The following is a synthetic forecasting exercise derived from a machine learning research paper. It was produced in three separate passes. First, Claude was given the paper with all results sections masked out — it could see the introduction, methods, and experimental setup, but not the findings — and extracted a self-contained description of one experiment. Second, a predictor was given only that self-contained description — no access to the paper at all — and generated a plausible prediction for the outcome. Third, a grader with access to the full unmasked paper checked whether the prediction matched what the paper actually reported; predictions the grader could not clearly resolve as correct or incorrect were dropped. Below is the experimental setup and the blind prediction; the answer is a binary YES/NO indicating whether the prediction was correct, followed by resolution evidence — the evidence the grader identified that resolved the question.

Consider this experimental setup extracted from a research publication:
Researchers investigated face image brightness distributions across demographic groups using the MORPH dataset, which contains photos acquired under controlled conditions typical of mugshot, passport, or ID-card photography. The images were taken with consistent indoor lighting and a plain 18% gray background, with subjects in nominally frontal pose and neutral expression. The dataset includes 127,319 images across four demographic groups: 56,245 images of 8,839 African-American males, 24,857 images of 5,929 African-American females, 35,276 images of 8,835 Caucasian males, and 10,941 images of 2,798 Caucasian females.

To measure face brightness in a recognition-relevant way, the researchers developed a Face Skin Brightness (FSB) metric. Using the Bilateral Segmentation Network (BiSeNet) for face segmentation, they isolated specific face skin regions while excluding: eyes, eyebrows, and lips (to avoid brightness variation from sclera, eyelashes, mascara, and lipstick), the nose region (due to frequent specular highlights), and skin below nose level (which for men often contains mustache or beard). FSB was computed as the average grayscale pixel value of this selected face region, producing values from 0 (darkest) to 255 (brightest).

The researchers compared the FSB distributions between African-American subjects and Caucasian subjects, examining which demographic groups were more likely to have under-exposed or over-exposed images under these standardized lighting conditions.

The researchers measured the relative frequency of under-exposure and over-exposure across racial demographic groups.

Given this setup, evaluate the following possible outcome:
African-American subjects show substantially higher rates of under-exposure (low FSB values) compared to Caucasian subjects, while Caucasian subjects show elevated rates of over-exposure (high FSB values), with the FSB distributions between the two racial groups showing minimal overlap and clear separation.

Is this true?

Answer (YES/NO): NO